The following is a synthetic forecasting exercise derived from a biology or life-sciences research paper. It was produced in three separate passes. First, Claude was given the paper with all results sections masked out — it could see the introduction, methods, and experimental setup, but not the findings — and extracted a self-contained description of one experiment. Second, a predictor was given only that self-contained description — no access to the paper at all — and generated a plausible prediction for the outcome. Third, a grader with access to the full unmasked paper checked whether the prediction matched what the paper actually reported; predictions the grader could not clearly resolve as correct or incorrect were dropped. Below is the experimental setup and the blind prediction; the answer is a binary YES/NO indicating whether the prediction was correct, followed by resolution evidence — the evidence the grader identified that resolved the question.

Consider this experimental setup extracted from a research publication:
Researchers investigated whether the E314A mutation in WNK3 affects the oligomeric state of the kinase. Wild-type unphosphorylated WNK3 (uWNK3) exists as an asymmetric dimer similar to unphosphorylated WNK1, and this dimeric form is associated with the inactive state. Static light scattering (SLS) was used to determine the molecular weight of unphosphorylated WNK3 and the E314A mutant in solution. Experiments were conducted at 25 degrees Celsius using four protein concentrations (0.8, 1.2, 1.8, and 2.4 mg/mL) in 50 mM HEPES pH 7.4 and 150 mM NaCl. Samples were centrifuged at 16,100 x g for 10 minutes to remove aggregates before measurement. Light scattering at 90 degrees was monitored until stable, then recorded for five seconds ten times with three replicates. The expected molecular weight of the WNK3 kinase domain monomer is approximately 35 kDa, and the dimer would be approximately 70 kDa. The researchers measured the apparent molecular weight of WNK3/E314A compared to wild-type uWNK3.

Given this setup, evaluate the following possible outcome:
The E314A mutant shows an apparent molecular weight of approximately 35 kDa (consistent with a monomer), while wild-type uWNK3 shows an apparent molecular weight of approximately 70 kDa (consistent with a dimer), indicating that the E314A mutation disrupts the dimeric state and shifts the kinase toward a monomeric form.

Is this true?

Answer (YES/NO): NO